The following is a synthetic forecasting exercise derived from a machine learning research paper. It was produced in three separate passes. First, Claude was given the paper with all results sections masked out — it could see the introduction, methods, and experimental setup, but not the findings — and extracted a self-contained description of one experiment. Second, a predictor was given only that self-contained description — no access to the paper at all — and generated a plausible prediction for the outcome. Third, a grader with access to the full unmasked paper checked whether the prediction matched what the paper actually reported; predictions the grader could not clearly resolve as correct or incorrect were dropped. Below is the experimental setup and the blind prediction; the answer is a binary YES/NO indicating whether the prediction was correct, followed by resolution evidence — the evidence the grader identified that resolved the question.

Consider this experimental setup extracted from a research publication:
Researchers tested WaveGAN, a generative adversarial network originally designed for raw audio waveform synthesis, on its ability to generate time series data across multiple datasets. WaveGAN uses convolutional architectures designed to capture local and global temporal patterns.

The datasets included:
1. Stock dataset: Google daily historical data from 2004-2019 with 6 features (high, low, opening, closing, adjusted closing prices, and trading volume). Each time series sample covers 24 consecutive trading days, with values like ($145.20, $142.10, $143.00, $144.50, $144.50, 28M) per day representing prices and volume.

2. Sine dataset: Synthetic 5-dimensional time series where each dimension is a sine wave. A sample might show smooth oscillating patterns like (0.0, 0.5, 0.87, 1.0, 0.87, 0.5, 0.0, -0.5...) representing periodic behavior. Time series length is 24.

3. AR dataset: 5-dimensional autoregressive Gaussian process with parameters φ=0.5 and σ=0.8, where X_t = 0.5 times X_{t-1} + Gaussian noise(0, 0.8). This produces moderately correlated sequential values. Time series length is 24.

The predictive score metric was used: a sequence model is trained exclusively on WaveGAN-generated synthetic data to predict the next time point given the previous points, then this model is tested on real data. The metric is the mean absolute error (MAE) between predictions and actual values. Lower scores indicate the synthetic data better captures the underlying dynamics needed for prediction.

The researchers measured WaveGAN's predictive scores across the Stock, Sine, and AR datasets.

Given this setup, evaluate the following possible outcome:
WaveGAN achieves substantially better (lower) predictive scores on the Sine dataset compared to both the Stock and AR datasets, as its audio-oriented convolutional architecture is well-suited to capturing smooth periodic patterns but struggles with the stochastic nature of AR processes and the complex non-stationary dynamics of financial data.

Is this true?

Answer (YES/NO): NO